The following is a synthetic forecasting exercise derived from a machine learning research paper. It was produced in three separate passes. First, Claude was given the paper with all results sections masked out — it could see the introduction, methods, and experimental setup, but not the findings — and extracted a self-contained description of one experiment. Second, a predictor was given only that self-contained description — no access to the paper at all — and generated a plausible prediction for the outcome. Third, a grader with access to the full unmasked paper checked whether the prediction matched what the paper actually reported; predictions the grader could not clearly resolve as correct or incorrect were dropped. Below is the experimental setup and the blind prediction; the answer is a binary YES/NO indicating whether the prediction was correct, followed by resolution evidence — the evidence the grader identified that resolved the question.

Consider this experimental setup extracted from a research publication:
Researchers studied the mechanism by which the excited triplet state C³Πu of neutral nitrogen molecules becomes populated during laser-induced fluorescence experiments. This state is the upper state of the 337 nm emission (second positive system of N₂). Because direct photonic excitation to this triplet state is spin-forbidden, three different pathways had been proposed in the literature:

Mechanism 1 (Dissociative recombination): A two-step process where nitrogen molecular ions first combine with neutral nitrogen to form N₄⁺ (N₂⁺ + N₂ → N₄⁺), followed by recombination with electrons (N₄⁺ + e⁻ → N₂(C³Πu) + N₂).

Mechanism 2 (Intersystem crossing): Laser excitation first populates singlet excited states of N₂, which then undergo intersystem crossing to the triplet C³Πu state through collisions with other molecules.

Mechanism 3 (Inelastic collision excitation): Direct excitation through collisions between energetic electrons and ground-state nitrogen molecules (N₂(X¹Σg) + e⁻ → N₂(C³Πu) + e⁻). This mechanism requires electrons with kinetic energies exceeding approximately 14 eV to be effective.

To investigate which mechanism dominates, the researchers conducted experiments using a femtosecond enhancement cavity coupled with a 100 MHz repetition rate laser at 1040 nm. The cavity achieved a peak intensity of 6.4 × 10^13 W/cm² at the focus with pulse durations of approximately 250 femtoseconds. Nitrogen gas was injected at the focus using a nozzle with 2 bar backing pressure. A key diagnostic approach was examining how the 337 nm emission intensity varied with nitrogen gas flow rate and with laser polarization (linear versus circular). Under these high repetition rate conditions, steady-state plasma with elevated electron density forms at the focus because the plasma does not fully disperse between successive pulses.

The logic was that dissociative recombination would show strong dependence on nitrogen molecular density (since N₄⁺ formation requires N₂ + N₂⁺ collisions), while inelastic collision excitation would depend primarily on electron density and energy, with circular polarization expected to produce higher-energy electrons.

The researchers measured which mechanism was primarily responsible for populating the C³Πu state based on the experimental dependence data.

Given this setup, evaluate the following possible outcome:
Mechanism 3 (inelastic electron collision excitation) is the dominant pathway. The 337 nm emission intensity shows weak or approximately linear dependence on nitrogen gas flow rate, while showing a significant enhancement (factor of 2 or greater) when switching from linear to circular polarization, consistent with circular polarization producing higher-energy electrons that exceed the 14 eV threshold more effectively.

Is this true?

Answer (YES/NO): NO